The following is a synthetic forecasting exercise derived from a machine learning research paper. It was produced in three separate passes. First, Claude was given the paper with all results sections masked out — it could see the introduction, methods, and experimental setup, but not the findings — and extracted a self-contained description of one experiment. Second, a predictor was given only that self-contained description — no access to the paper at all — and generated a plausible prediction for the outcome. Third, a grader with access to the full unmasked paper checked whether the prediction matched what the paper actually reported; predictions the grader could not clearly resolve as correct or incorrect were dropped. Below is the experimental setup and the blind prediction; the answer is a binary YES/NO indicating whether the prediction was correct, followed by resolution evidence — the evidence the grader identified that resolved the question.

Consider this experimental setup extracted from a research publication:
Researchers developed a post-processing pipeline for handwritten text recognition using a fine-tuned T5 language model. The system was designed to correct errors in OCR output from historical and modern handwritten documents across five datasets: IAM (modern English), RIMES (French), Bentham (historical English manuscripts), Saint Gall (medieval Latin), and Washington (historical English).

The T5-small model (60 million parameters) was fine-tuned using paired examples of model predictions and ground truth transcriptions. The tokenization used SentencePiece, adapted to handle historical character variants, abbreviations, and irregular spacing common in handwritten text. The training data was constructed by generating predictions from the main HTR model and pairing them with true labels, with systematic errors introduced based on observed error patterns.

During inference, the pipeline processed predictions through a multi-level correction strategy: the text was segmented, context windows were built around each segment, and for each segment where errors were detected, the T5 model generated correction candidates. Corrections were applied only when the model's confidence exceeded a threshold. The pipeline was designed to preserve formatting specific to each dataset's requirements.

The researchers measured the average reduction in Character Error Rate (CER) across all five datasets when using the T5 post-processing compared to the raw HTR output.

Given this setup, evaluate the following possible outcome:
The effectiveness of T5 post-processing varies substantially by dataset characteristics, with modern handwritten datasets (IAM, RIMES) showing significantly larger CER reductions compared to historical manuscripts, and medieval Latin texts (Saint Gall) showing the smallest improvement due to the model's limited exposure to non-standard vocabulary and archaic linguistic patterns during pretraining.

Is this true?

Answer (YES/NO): NO